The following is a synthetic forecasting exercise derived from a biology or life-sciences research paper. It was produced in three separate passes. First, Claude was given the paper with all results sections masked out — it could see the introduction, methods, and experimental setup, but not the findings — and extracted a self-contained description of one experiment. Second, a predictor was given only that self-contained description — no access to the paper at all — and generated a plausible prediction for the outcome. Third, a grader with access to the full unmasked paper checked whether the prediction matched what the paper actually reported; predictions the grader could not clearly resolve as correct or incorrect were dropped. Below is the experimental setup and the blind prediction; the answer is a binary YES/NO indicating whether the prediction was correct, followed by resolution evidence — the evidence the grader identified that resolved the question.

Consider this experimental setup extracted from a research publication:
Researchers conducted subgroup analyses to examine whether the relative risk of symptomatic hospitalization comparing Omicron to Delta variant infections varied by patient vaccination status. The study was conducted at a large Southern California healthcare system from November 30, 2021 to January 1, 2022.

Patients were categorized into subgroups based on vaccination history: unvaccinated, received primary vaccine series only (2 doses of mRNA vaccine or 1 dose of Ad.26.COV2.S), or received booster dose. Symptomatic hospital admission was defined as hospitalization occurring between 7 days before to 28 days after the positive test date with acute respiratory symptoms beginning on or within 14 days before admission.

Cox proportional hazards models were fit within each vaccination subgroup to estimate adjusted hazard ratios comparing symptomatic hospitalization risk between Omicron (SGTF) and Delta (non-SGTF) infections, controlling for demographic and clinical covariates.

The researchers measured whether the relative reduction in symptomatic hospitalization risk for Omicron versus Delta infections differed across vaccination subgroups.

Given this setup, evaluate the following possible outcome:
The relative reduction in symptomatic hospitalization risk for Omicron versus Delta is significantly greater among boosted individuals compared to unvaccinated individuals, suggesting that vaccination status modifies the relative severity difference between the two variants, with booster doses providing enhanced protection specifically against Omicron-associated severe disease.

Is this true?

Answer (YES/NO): NO